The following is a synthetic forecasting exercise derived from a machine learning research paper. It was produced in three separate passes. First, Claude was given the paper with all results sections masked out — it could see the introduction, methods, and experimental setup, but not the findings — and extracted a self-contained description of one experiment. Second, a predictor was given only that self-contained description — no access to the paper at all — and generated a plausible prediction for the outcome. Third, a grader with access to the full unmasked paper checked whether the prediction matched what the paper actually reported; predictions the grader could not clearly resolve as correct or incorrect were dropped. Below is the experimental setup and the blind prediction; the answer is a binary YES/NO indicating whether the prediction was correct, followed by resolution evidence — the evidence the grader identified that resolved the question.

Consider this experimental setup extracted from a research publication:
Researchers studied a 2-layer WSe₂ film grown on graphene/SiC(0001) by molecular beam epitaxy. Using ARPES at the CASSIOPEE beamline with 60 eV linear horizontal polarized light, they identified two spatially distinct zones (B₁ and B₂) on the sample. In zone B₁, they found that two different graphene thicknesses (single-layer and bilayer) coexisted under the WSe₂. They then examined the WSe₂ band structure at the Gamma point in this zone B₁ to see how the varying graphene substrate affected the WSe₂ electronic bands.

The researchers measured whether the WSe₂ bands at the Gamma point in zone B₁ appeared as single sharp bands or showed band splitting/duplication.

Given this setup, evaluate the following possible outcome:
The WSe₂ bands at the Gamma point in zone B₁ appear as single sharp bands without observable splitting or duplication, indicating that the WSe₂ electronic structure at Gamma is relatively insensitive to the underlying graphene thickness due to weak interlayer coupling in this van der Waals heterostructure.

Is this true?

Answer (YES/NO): NO